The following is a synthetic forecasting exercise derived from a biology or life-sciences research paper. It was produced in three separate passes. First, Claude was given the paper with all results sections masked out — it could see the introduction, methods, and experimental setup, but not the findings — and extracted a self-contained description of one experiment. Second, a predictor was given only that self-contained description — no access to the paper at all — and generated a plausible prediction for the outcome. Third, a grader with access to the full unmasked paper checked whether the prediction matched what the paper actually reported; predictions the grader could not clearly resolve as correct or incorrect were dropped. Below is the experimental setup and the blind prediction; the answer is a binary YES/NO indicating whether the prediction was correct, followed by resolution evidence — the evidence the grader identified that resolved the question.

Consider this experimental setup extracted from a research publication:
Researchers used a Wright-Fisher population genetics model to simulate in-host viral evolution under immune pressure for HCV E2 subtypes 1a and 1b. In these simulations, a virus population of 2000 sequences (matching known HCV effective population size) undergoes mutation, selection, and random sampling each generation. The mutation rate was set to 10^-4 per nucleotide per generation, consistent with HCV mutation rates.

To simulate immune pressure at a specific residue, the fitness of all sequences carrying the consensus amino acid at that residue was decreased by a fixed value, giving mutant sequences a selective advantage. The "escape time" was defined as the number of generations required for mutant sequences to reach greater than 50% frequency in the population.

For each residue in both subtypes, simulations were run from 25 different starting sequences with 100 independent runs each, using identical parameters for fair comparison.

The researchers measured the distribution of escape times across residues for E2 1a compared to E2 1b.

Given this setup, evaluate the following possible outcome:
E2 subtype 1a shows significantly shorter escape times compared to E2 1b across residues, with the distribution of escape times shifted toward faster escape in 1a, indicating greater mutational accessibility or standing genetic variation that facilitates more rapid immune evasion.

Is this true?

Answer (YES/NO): NO